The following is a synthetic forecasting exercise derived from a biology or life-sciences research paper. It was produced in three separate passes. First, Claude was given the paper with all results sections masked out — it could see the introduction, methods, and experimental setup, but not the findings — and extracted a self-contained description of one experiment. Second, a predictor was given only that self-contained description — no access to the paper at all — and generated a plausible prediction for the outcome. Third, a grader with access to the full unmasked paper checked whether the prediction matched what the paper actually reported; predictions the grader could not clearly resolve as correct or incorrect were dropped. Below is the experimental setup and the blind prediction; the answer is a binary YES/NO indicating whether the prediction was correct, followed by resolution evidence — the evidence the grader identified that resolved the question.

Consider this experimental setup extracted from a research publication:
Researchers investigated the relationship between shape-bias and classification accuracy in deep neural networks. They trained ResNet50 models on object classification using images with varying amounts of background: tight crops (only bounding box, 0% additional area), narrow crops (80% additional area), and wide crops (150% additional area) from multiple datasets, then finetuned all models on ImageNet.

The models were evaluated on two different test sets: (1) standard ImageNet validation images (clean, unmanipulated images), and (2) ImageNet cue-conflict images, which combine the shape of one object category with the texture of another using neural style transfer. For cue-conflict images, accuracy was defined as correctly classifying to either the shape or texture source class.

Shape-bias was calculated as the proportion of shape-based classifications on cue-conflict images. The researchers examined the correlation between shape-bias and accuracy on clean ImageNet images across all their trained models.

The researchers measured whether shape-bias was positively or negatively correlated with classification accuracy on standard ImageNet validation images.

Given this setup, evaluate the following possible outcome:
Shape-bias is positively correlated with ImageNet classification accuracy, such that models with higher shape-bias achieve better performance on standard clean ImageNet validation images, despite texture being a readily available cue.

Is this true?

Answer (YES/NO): NO